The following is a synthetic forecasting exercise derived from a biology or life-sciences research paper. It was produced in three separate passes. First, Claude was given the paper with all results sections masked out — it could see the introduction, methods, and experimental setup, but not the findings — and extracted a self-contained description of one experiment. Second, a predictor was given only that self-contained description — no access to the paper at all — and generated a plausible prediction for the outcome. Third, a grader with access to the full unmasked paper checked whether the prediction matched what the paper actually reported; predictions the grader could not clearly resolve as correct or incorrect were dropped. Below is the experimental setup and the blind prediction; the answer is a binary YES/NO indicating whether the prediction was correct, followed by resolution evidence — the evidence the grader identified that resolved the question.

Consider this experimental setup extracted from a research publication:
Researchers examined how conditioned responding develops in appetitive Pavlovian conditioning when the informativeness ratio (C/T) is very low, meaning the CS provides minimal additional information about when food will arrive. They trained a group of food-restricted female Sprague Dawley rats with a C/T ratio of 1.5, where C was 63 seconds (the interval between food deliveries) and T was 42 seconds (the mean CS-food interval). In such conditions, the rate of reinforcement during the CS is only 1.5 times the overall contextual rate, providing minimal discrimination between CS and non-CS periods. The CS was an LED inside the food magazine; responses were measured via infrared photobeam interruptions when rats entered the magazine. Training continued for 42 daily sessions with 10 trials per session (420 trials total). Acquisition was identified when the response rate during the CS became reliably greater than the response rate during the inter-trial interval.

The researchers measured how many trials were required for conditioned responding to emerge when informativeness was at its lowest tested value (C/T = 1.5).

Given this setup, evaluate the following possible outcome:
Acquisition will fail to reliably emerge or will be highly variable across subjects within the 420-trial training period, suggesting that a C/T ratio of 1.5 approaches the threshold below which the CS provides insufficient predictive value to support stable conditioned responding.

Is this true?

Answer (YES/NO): NO